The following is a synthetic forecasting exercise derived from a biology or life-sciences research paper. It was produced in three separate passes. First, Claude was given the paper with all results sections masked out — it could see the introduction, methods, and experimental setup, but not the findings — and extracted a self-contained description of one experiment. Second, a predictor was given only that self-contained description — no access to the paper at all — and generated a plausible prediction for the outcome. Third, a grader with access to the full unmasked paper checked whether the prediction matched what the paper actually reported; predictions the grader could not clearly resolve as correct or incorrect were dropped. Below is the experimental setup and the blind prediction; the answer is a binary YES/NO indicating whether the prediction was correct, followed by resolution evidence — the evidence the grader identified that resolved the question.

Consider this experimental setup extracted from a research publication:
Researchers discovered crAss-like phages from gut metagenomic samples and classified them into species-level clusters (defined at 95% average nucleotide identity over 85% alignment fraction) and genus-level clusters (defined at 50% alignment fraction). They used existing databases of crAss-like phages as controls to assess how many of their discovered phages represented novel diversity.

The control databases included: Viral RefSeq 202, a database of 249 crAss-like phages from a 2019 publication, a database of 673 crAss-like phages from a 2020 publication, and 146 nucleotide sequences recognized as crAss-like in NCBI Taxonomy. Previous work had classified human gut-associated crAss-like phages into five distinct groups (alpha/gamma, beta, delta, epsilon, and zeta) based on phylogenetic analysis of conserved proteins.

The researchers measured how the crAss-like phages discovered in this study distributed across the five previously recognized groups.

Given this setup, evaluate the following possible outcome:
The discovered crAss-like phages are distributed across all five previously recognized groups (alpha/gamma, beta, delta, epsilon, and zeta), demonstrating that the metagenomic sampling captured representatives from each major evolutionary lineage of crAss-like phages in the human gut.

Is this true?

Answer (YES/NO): YES